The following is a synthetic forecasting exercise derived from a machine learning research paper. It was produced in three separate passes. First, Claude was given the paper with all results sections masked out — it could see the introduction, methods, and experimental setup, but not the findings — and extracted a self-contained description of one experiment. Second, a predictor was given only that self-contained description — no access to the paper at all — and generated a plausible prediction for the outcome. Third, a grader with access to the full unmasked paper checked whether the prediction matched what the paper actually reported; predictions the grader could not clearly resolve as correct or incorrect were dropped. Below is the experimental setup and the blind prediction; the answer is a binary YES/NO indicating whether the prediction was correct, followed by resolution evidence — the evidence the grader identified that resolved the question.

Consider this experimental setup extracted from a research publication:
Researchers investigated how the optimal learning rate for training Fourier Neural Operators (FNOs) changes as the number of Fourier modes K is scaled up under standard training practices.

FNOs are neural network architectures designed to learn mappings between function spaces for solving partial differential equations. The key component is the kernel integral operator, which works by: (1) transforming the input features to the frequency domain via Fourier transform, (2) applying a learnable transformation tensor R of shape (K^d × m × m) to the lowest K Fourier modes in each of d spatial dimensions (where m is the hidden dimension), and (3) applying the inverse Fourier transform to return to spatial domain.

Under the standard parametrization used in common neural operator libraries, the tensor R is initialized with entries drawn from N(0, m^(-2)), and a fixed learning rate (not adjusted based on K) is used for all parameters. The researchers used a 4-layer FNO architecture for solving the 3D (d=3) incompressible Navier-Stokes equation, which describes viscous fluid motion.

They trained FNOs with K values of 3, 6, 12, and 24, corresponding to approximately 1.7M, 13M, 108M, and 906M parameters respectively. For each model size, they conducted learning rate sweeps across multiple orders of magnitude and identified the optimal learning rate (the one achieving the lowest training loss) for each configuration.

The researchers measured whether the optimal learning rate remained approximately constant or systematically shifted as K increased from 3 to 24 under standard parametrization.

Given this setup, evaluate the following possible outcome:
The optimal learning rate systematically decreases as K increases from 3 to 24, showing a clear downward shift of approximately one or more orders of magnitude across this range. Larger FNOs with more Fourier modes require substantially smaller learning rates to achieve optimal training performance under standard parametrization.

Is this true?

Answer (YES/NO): NO